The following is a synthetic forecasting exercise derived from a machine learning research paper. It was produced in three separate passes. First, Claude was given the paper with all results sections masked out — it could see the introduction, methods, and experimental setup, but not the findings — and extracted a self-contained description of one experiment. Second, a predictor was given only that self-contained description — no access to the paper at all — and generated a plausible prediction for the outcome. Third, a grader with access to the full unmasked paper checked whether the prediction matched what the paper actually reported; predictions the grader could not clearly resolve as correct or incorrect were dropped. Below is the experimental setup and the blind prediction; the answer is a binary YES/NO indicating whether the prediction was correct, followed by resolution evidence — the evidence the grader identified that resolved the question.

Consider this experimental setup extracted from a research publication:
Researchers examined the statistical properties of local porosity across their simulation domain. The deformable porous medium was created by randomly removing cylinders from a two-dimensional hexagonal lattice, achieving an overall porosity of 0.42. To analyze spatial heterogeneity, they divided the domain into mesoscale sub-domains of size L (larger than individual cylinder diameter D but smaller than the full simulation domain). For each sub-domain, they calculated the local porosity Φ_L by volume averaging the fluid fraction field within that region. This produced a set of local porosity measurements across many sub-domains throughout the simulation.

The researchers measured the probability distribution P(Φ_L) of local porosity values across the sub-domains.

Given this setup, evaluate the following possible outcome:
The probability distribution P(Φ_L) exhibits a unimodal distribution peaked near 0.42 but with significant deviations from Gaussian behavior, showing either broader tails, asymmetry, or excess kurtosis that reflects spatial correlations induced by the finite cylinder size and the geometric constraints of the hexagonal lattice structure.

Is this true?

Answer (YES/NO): NO